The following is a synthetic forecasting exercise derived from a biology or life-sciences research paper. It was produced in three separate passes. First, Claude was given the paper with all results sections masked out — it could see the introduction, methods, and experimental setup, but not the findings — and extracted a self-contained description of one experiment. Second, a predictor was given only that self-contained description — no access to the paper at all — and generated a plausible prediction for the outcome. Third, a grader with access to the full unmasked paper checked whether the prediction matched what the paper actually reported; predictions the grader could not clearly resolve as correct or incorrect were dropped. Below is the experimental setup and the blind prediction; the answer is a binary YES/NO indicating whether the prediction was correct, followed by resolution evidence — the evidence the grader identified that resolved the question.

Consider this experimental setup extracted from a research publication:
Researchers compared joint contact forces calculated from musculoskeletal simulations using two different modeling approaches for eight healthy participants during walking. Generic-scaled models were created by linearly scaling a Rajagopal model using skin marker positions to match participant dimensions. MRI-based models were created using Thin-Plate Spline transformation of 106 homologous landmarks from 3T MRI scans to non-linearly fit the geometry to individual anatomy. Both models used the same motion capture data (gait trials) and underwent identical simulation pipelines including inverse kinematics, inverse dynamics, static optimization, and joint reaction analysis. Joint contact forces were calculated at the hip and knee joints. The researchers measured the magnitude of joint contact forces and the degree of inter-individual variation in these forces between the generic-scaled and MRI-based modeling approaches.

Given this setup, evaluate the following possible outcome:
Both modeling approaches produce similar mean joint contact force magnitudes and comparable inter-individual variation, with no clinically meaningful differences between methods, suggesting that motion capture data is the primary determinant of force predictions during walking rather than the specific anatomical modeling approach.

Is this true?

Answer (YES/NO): NO